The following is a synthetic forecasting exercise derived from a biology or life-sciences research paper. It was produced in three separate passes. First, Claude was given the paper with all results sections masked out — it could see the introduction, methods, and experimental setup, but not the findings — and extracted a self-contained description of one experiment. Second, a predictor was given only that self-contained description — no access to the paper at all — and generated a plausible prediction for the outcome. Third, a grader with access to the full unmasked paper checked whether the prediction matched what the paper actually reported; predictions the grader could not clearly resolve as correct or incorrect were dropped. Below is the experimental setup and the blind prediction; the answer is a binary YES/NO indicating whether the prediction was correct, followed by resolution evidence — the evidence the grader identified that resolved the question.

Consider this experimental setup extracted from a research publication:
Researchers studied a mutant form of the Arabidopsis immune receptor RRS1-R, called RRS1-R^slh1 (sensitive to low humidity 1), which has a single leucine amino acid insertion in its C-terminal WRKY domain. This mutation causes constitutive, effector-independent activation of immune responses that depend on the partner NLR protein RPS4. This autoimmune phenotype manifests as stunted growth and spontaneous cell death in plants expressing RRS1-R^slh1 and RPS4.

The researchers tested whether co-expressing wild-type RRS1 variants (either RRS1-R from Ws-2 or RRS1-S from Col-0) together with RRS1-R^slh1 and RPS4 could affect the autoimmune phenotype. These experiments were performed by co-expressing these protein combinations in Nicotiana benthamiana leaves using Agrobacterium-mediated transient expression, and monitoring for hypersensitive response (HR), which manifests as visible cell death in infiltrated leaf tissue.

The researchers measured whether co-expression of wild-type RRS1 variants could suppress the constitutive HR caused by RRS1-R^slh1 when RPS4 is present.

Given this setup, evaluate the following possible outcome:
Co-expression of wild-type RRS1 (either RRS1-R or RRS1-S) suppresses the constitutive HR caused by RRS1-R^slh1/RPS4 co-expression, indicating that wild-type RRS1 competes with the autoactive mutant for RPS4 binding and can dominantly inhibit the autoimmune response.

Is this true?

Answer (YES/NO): YES